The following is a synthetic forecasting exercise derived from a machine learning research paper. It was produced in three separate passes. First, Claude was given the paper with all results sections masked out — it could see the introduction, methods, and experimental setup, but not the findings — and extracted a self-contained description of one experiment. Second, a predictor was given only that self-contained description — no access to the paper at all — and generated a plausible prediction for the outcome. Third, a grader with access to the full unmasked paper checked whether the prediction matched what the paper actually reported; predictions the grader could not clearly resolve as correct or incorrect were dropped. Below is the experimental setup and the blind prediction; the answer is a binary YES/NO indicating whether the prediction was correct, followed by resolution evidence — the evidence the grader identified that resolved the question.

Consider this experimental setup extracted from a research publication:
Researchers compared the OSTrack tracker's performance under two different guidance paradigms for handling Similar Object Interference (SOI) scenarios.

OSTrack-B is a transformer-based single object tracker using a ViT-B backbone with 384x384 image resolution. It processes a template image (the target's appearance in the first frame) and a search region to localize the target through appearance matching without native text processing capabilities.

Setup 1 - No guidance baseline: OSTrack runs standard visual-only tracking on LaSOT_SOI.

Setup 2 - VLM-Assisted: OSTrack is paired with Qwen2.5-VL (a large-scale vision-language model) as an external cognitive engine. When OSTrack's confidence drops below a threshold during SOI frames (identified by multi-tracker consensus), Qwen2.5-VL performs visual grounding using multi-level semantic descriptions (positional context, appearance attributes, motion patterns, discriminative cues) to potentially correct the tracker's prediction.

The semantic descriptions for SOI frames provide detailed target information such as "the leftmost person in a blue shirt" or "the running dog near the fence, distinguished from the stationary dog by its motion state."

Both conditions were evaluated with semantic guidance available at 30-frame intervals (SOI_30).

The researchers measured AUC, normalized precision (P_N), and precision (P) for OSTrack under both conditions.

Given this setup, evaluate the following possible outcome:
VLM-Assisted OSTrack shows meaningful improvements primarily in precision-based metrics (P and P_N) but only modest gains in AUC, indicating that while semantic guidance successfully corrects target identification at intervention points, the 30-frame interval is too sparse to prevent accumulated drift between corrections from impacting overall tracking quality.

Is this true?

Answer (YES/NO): NO